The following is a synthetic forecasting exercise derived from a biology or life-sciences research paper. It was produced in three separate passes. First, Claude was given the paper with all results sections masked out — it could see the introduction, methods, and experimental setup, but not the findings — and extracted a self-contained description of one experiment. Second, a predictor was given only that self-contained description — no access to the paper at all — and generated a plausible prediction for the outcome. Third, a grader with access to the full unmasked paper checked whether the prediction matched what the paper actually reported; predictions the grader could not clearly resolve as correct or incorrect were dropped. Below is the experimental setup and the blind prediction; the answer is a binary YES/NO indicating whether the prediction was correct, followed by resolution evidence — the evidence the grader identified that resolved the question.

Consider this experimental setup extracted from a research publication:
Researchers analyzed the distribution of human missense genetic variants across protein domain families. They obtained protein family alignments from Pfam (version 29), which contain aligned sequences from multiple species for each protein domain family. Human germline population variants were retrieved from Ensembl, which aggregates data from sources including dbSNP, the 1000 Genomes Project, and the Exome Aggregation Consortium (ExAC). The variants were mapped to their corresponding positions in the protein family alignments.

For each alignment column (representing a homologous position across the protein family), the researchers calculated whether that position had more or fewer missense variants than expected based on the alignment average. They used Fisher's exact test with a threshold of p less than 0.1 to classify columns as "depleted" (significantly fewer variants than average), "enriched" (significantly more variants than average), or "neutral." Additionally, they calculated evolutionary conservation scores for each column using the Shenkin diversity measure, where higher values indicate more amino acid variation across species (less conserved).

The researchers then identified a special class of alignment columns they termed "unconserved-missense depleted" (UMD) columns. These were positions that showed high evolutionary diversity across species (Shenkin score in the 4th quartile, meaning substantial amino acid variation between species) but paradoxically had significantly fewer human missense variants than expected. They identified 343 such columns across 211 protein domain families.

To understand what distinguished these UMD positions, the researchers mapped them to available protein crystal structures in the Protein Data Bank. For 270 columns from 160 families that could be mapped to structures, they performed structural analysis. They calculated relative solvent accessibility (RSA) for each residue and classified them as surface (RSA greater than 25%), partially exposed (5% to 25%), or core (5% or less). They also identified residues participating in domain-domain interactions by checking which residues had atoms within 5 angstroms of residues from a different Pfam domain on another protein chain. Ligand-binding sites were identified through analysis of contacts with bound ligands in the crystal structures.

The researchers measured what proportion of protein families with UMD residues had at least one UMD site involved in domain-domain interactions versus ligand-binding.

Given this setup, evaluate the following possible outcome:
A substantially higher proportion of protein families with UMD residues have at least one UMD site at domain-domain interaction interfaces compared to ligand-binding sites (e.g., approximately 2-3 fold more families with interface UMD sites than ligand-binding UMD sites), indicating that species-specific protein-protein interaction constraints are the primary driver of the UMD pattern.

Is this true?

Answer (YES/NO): YES